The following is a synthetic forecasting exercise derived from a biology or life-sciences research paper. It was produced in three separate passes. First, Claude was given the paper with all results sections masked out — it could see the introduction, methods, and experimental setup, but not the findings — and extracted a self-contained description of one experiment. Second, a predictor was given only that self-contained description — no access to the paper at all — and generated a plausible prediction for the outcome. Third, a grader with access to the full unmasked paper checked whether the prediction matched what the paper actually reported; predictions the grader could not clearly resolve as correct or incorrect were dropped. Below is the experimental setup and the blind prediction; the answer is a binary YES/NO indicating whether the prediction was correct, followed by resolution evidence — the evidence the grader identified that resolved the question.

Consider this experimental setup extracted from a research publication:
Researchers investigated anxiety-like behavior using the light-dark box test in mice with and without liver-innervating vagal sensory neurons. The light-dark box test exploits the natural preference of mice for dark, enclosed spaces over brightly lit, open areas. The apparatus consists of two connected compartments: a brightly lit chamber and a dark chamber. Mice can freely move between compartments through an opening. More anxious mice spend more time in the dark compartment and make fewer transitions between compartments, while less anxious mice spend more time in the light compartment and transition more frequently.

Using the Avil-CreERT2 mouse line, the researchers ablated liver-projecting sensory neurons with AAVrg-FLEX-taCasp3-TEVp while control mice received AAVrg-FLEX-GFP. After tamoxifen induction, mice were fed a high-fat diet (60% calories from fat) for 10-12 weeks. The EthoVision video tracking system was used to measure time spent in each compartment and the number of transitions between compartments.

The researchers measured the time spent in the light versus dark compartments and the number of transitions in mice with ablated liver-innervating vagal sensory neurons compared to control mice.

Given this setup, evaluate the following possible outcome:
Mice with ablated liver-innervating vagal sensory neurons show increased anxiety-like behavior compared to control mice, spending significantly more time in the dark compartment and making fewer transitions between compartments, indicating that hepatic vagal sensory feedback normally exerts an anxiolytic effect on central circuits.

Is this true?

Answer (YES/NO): NO